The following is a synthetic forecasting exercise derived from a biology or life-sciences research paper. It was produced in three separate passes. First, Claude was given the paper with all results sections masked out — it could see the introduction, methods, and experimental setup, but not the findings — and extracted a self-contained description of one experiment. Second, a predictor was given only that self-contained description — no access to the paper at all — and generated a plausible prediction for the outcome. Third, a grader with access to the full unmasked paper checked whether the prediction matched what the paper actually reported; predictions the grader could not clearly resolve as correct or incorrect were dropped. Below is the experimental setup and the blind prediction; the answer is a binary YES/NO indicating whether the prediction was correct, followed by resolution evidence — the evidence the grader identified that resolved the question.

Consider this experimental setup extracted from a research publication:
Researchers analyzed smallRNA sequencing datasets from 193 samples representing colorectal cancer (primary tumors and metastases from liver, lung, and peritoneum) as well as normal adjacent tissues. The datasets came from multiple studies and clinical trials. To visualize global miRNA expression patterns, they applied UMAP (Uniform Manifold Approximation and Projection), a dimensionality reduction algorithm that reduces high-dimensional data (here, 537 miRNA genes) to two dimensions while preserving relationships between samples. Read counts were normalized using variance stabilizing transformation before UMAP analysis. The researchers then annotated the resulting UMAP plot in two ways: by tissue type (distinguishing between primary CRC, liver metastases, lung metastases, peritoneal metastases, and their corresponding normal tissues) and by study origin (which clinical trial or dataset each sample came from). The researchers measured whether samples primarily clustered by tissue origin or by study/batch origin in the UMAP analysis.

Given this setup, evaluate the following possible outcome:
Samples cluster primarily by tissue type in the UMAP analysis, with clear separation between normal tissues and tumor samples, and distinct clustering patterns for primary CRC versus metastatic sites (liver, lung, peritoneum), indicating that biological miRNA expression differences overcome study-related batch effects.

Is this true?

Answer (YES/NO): YES